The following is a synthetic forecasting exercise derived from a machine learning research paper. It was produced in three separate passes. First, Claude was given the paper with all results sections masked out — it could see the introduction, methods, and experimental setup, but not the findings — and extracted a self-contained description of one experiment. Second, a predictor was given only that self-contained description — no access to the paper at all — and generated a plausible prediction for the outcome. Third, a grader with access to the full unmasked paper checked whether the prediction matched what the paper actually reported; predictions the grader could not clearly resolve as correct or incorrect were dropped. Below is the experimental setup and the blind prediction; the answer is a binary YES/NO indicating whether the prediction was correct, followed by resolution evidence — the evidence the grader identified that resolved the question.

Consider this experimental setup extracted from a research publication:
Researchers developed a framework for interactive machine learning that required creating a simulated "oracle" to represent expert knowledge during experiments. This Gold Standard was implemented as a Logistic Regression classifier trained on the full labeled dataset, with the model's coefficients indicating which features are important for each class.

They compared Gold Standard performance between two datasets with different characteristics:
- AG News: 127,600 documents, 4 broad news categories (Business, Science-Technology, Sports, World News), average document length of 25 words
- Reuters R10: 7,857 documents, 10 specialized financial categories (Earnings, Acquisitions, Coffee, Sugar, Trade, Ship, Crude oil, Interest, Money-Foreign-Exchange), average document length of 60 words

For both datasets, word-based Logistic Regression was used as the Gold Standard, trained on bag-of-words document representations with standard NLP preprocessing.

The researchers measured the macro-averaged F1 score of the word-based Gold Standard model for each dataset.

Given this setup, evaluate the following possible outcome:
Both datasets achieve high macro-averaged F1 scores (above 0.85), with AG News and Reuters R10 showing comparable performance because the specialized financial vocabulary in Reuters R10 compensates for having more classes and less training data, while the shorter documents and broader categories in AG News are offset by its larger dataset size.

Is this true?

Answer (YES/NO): NO